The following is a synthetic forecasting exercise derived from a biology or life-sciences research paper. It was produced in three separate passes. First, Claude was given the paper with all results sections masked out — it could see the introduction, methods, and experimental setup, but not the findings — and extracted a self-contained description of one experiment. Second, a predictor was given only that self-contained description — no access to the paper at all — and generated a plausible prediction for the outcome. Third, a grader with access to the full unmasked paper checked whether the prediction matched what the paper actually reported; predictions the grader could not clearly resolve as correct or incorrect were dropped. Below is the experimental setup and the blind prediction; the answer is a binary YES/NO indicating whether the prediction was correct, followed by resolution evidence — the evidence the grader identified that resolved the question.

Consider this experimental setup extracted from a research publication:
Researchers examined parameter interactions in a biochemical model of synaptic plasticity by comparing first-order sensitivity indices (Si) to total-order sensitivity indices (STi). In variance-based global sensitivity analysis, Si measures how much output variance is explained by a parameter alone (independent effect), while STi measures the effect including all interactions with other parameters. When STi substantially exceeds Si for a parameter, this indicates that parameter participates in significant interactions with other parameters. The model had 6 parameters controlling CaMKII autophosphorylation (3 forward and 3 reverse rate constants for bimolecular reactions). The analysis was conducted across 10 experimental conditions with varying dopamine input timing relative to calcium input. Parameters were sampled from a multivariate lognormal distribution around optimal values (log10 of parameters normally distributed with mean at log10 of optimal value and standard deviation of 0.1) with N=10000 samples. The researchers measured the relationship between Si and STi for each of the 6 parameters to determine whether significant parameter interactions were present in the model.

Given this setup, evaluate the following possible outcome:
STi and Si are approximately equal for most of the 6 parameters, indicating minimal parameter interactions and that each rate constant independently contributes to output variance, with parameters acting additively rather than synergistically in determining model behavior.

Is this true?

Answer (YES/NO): NO